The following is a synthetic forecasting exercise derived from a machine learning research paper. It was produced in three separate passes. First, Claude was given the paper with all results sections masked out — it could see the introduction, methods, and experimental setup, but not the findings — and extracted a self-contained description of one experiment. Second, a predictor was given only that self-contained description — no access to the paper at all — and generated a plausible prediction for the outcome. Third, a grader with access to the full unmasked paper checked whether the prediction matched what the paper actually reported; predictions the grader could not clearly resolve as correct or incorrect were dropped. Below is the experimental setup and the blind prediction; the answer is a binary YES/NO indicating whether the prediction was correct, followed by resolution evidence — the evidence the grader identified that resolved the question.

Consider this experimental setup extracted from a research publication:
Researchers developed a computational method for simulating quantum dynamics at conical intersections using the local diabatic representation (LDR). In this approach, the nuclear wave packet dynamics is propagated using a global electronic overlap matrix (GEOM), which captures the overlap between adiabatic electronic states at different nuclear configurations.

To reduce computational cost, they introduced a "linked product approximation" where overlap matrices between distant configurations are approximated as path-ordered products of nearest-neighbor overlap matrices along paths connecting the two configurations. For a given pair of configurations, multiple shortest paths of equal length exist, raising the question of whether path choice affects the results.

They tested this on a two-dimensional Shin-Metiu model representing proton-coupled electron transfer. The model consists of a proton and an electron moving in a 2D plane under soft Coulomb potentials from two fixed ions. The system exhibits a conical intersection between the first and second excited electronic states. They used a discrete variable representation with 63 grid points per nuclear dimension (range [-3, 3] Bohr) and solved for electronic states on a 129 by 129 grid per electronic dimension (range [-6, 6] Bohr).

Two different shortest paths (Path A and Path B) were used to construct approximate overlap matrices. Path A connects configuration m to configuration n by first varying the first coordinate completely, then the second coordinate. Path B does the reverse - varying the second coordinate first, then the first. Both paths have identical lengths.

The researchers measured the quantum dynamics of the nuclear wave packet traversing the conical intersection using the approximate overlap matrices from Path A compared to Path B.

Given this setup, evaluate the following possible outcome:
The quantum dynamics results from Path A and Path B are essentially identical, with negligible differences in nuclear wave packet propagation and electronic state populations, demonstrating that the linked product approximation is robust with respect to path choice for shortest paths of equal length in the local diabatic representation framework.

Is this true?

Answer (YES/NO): YES